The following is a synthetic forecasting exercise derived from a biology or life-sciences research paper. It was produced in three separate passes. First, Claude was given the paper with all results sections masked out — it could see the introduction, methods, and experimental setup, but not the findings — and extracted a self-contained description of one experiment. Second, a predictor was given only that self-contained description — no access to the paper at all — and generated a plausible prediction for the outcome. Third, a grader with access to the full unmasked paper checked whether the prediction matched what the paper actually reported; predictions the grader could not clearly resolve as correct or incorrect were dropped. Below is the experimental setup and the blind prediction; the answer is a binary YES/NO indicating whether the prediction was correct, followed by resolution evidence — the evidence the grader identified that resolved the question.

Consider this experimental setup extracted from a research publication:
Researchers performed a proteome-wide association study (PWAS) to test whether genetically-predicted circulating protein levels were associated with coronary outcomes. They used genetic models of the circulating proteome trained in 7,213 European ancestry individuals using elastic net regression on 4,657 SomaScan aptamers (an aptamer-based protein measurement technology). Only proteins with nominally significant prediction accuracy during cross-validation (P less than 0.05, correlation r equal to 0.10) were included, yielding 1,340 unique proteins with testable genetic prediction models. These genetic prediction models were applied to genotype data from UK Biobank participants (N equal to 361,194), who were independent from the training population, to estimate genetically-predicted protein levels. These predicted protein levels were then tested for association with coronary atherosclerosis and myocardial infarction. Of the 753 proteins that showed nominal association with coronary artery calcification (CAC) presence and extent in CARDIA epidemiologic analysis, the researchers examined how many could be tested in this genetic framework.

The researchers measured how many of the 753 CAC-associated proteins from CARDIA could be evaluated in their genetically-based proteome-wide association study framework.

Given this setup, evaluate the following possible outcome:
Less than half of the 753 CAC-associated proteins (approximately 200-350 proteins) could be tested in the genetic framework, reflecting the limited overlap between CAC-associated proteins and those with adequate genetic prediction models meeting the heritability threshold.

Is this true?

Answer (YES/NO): YES